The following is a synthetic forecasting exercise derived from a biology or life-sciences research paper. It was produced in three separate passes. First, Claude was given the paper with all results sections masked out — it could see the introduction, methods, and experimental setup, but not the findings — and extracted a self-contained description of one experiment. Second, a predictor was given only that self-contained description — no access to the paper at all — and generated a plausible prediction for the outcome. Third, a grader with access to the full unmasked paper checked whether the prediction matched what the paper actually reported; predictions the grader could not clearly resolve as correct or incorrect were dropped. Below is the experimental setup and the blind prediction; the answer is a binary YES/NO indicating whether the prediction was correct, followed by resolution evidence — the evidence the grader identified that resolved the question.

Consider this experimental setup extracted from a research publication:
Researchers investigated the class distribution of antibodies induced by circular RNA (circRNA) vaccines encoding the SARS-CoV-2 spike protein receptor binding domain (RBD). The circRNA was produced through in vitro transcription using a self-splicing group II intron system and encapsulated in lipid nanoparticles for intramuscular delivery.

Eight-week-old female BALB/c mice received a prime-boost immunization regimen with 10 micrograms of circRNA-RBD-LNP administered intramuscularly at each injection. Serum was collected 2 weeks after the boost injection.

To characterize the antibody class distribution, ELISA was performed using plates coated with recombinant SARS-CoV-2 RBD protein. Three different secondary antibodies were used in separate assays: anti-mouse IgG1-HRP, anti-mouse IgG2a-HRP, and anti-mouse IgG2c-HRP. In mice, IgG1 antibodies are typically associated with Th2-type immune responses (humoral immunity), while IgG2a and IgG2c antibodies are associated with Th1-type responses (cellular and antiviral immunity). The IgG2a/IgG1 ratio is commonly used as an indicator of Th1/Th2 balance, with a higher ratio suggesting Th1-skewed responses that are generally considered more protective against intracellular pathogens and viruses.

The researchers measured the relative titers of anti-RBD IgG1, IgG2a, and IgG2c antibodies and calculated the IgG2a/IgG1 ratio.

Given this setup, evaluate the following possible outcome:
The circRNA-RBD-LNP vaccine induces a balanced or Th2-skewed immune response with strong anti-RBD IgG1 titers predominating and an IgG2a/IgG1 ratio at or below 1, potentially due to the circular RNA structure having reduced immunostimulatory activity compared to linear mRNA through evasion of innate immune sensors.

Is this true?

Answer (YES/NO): YES